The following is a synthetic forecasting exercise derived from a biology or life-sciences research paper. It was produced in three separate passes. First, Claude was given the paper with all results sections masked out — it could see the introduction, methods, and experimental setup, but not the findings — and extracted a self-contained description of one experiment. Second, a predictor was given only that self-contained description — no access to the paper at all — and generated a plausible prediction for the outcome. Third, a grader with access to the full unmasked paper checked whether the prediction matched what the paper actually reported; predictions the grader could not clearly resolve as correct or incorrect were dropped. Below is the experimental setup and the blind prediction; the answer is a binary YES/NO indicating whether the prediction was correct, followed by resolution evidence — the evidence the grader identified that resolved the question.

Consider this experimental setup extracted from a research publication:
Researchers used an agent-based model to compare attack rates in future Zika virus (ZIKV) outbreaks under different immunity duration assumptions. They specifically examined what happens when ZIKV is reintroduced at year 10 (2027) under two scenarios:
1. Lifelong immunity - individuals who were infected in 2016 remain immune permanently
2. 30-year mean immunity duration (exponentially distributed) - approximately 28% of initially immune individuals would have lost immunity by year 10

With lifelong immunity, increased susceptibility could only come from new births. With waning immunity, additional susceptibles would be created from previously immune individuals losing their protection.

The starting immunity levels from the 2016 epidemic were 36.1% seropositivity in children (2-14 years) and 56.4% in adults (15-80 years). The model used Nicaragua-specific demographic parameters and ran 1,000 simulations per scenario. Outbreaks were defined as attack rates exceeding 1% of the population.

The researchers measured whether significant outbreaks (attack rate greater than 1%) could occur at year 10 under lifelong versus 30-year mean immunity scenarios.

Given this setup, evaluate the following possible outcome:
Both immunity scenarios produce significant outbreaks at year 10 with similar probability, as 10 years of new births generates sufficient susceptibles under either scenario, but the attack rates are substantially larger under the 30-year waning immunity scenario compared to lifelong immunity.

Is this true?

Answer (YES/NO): NO